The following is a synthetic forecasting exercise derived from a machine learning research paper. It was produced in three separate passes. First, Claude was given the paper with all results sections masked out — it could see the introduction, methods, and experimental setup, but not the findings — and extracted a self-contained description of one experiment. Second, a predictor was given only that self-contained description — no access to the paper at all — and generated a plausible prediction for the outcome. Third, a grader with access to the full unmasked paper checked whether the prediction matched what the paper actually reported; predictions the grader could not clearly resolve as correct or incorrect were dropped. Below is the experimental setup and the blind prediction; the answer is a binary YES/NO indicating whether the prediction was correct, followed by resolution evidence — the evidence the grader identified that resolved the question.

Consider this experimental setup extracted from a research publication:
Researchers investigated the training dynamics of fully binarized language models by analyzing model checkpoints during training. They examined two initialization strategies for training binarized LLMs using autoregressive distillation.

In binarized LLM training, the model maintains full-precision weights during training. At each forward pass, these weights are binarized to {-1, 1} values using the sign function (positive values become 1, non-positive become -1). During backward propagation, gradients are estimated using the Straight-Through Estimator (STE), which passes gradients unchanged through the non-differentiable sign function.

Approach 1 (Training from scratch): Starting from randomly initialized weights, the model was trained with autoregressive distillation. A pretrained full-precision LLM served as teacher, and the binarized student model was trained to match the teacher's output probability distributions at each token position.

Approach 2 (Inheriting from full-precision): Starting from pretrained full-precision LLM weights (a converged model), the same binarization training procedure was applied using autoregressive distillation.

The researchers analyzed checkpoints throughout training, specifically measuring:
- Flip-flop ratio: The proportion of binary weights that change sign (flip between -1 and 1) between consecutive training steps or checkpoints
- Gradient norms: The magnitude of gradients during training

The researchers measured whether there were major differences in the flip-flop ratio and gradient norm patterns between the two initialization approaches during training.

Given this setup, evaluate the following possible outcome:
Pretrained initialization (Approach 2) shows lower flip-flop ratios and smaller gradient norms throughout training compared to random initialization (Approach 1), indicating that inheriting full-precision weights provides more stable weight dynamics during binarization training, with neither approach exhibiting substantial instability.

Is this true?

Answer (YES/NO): NO